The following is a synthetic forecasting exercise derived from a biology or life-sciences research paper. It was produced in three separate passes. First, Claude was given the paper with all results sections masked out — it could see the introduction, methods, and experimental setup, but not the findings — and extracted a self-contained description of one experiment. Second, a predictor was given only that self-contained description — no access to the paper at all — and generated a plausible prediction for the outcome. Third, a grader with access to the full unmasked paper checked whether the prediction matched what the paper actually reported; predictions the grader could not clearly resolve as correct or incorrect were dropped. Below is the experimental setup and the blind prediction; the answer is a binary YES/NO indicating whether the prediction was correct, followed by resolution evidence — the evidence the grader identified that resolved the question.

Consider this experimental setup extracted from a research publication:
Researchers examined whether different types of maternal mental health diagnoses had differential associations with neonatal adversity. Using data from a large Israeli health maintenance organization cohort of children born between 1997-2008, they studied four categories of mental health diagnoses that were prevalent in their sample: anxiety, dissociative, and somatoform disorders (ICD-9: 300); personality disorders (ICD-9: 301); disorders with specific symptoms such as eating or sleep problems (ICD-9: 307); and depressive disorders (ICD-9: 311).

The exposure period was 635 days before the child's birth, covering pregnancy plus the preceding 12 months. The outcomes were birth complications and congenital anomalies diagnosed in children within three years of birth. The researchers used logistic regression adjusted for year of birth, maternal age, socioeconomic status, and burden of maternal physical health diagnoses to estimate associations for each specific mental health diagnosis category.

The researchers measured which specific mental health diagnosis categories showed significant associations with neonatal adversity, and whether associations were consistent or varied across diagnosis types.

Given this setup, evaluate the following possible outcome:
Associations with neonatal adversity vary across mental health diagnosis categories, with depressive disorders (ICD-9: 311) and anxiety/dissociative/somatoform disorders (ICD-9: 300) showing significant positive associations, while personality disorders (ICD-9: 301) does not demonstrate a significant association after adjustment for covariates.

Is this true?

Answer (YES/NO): NO